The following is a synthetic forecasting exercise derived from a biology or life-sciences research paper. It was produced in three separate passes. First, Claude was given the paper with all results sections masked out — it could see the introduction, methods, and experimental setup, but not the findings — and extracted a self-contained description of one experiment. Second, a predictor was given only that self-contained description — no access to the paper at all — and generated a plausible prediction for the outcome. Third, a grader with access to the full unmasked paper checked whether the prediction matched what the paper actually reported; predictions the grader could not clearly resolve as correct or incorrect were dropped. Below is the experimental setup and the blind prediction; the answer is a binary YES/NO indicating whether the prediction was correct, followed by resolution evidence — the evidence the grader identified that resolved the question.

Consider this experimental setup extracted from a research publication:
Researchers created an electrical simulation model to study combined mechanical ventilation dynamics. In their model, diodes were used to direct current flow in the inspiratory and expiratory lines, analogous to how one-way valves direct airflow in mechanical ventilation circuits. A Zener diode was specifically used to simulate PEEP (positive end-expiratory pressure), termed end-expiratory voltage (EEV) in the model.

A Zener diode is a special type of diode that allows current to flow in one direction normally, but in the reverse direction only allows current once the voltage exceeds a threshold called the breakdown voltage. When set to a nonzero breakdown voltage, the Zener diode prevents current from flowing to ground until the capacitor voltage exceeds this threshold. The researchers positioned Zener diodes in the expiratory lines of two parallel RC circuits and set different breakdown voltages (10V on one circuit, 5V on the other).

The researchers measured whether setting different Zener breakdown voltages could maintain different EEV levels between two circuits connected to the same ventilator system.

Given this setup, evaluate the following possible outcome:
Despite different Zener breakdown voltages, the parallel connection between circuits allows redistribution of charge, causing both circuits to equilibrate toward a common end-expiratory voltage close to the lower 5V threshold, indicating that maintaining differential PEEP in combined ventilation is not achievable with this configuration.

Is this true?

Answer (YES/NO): NO